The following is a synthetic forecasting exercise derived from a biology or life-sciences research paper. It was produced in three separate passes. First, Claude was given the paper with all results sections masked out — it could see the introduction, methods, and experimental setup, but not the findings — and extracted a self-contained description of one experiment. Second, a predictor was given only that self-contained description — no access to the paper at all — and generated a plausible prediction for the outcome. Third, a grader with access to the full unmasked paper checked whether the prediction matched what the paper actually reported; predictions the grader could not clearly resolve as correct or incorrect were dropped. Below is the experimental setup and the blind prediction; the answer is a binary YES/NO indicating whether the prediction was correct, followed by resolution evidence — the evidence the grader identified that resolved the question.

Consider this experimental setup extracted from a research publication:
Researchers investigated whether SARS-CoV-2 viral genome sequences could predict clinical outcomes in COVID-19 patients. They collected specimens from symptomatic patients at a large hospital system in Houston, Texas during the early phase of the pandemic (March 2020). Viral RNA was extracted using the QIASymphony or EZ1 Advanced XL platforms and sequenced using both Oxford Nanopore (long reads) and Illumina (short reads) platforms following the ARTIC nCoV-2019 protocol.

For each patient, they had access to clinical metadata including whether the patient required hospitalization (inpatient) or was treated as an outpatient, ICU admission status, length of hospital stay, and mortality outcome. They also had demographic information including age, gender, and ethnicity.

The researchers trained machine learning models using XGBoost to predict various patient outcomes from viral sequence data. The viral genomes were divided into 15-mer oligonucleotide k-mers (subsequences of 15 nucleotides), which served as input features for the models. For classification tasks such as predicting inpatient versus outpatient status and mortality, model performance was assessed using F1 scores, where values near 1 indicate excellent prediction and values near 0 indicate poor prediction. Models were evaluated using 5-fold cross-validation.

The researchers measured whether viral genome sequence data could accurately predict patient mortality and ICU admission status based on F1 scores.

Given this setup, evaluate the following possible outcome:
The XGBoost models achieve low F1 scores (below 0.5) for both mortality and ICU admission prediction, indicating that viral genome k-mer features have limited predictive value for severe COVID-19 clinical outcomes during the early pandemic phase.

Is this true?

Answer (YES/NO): NO